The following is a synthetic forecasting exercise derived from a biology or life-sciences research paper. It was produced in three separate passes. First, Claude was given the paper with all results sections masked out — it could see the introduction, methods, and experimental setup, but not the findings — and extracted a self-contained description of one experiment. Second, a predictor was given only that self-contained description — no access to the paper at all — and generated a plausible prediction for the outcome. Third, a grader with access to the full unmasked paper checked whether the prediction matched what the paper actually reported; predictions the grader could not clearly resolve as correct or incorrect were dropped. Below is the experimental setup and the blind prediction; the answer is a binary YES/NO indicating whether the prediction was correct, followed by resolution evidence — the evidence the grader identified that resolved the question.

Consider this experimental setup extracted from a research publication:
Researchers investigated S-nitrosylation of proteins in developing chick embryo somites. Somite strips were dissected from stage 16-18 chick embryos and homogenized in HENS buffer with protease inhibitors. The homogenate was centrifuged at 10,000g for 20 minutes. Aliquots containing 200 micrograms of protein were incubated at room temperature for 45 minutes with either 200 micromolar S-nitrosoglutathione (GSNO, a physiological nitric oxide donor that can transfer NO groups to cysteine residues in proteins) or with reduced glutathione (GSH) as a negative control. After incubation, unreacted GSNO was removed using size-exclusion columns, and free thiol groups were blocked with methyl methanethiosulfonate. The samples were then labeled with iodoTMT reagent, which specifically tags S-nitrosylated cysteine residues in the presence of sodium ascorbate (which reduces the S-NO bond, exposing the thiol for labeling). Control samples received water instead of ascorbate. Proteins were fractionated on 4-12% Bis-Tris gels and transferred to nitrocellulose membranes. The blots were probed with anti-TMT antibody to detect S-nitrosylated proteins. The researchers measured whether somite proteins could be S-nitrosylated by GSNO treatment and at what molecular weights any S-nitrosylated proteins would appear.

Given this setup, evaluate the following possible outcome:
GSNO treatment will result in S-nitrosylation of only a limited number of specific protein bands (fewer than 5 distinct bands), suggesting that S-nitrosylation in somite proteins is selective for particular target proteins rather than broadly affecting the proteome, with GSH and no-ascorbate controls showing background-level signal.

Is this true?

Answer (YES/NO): YES